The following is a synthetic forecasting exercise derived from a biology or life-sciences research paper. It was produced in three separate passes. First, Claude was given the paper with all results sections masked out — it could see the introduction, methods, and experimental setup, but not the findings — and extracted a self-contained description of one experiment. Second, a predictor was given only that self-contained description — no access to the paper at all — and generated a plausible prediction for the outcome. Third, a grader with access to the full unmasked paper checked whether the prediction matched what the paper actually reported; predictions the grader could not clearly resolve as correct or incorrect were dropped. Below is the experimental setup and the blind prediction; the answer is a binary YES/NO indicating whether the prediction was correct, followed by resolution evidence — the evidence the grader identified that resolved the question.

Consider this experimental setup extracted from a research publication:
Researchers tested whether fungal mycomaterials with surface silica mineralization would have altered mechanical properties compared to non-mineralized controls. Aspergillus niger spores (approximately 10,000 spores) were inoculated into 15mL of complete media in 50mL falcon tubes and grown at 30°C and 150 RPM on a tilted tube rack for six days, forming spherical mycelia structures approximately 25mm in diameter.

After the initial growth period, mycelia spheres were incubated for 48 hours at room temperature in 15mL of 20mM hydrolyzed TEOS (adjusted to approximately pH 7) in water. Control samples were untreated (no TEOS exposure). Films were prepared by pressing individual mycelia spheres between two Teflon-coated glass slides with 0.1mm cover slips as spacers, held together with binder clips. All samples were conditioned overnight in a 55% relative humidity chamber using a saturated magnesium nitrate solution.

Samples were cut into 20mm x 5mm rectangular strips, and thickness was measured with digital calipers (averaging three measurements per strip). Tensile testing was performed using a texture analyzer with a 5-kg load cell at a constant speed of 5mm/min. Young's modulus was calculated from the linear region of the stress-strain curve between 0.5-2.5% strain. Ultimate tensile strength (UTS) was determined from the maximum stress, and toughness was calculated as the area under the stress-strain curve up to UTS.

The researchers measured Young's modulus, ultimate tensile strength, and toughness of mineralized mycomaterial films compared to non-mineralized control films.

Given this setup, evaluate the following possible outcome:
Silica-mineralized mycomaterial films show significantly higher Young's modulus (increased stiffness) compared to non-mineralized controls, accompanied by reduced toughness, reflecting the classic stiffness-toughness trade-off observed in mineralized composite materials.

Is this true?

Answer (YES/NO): NO